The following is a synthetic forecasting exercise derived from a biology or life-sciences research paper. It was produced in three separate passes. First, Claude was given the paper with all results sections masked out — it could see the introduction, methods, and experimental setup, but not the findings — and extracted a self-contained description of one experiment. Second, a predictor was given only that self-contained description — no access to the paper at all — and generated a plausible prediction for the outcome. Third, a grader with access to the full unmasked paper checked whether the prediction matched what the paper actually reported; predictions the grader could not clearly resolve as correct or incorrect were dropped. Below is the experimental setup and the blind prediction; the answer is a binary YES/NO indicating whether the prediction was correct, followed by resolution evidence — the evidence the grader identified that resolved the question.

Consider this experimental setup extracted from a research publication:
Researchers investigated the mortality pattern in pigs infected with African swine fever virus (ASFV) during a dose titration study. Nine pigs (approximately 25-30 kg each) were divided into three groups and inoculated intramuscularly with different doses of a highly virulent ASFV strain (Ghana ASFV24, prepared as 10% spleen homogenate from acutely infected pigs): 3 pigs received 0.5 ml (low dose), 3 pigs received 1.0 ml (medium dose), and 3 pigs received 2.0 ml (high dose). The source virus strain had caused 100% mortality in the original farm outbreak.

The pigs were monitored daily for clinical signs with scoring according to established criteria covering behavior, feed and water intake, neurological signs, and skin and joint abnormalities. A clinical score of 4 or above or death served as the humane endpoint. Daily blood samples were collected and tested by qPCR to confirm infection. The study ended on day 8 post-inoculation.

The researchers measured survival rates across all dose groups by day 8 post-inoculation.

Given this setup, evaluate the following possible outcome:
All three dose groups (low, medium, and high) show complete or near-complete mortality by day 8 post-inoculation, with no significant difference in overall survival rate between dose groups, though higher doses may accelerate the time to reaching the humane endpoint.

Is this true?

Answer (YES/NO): NO